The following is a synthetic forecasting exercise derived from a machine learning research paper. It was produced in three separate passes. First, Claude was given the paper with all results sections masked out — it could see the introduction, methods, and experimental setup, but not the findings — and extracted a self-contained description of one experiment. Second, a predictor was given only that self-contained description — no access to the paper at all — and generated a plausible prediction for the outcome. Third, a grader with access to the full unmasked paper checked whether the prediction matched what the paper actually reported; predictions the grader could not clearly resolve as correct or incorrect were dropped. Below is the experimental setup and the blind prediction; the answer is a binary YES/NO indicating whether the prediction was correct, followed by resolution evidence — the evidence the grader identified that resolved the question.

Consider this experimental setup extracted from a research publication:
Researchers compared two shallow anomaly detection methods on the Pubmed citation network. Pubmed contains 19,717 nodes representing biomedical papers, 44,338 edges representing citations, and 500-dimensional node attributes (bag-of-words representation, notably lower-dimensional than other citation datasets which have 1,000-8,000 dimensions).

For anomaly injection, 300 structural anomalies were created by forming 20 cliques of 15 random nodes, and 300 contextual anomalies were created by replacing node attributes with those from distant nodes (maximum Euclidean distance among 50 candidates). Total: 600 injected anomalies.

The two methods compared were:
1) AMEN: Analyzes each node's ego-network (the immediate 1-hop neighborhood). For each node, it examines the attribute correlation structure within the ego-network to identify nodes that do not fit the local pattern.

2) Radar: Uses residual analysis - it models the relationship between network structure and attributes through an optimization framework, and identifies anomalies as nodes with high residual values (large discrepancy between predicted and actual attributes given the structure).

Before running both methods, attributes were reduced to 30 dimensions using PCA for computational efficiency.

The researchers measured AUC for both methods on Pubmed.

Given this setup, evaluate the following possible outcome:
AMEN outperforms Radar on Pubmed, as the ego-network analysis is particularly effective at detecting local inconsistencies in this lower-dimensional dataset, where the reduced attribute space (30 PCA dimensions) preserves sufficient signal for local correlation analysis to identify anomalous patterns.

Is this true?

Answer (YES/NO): YES